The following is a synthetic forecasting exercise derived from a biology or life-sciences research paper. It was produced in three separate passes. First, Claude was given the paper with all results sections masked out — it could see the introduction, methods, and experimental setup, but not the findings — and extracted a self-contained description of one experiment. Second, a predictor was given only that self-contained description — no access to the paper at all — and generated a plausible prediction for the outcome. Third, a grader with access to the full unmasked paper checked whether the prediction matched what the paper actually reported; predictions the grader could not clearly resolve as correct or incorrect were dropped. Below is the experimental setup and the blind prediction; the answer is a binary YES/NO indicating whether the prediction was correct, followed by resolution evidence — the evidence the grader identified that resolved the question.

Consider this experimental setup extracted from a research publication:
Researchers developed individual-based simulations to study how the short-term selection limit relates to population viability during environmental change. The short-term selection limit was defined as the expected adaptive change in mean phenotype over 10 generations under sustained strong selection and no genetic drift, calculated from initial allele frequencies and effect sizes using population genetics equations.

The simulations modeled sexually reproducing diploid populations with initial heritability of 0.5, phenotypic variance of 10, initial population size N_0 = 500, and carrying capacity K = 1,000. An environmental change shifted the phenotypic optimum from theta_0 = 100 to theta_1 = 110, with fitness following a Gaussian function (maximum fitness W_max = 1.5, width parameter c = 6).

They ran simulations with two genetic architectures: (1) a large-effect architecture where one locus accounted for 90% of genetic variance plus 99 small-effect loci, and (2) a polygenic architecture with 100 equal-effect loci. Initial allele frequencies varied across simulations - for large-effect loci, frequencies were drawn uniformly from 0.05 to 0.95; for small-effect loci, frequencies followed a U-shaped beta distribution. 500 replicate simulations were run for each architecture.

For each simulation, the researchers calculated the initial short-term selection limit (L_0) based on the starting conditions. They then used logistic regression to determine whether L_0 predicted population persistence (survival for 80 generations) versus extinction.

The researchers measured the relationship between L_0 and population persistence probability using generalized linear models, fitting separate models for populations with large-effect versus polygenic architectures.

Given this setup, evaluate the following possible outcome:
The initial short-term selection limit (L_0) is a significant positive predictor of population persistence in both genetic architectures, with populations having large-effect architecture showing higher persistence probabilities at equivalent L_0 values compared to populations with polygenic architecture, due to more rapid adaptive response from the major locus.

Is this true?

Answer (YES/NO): NO